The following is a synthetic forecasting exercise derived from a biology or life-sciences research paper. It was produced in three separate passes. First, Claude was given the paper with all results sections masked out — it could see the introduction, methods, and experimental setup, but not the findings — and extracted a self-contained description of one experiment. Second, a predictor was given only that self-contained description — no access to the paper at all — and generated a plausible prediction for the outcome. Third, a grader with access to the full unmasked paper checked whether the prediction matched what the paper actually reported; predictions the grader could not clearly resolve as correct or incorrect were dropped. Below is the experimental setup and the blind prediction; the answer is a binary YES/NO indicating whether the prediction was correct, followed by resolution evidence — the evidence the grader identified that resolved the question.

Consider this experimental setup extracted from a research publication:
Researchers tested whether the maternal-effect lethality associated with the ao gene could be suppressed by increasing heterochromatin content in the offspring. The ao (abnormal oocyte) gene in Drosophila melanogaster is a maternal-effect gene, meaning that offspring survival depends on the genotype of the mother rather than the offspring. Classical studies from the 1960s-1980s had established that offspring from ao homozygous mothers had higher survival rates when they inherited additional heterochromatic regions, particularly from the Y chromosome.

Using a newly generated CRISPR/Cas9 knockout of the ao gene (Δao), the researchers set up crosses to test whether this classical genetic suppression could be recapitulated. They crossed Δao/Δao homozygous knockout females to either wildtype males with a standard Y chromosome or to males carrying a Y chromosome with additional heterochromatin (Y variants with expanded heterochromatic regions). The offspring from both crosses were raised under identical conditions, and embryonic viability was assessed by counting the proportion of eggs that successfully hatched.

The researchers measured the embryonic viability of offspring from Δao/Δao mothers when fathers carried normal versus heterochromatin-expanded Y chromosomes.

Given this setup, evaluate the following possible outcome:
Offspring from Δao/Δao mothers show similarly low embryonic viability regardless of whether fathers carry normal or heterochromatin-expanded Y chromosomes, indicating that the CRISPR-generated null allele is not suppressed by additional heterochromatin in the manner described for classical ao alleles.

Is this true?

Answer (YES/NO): NO